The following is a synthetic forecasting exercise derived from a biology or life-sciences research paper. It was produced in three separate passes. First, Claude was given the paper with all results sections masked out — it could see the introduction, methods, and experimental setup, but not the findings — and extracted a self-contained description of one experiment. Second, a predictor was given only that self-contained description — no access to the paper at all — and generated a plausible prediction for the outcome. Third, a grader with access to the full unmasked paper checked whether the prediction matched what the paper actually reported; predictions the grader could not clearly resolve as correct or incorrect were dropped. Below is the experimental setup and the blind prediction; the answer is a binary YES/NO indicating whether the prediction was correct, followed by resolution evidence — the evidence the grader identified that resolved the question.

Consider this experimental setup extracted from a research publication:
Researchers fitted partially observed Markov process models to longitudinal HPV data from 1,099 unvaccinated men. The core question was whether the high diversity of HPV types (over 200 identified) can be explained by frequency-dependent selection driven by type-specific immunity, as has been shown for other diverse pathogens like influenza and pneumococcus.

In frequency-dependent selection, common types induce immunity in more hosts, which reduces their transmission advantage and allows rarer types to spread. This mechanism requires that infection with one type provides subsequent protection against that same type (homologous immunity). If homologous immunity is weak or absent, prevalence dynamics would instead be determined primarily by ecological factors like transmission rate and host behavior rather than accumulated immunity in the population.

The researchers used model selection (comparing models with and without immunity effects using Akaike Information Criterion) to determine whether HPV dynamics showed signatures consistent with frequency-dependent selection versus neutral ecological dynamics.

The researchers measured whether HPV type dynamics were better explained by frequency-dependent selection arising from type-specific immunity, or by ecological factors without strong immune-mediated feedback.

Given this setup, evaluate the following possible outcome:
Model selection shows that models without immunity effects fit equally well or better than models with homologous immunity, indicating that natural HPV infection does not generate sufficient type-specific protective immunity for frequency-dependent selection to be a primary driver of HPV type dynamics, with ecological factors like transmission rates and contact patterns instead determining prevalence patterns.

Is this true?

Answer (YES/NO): YES